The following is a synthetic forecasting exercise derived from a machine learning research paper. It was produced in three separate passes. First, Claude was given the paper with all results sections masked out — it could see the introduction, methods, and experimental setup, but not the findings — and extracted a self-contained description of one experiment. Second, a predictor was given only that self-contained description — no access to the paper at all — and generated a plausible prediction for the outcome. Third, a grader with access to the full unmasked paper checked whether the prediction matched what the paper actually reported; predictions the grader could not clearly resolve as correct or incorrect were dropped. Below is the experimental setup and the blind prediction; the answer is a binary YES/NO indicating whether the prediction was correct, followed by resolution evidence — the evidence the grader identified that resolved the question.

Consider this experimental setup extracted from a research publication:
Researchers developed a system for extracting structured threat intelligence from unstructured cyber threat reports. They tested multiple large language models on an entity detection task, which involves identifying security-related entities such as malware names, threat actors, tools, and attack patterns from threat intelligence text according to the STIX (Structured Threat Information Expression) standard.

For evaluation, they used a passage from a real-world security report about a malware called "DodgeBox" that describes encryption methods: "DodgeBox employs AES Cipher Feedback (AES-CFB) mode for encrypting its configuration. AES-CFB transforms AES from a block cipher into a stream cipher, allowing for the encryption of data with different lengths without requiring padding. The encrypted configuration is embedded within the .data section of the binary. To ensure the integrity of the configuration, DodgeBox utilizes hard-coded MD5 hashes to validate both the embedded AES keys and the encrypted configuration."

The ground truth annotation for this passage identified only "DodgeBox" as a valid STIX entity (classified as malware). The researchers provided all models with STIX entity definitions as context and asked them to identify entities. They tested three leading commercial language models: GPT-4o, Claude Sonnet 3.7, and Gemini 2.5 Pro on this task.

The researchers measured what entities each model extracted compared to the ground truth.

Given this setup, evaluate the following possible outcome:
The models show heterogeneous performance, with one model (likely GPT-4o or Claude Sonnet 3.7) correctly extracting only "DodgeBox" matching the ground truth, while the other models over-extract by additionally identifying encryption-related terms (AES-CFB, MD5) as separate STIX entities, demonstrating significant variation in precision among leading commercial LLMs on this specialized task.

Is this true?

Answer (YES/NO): NO